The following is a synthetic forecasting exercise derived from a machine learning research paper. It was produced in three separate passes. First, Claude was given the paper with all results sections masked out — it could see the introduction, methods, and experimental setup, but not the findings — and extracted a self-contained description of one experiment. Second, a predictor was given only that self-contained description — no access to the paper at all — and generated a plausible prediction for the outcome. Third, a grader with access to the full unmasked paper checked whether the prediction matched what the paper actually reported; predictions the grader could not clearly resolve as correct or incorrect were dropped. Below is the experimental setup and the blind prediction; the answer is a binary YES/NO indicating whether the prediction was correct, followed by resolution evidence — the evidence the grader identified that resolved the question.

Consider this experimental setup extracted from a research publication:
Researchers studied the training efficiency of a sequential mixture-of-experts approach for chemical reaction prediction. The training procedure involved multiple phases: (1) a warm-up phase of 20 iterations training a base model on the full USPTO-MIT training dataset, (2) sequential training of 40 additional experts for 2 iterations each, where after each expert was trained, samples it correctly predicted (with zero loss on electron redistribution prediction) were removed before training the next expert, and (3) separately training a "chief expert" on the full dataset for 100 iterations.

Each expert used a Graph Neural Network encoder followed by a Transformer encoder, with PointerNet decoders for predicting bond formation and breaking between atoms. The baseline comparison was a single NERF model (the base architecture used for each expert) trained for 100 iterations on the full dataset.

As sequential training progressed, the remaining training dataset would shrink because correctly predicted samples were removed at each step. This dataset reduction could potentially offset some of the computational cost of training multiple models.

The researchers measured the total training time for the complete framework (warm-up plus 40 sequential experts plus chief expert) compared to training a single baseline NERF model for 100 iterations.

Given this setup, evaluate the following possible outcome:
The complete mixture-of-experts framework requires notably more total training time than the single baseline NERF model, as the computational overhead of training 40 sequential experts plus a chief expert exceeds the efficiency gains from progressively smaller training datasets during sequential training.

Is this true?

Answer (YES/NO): NO